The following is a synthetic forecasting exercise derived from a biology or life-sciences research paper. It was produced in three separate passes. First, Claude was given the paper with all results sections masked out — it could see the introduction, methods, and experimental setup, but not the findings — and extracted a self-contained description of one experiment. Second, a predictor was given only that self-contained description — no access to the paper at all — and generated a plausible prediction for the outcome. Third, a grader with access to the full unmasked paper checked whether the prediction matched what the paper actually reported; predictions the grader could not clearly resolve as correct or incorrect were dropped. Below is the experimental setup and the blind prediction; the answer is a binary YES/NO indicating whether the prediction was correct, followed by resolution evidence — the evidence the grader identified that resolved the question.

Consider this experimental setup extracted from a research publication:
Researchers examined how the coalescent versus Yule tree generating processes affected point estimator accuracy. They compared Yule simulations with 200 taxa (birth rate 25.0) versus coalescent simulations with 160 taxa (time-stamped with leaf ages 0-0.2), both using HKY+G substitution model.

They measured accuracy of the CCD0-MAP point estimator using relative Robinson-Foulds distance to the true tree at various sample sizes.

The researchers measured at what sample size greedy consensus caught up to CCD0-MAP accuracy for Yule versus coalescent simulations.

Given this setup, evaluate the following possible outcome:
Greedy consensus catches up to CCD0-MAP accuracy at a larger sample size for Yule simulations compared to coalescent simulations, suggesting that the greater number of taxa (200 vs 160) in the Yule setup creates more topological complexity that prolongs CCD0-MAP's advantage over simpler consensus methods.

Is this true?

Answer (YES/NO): NO